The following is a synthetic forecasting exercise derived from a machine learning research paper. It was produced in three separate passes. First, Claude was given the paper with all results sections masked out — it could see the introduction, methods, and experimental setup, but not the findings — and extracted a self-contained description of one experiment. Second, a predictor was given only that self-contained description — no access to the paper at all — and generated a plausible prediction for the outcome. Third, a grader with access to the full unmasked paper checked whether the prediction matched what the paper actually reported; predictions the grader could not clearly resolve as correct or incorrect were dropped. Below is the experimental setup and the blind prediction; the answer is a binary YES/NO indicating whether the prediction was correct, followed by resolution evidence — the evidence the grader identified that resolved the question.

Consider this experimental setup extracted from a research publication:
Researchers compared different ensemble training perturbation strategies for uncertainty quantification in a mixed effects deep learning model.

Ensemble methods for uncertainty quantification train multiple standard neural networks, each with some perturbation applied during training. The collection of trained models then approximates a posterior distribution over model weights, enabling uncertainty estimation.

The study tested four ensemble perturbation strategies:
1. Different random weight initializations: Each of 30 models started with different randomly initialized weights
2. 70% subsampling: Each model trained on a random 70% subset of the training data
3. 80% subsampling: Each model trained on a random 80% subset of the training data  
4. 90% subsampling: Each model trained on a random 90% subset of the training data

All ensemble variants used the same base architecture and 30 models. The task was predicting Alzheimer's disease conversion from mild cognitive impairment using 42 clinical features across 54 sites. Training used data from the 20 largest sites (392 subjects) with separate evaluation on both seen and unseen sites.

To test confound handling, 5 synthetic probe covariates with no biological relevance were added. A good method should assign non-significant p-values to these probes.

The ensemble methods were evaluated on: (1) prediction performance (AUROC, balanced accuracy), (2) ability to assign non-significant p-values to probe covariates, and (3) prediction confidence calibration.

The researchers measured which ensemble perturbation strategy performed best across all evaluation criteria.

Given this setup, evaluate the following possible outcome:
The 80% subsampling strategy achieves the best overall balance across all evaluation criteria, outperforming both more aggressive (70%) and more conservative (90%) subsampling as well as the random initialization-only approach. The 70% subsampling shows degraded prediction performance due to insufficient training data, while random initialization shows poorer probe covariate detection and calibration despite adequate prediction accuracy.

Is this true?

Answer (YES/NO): NO